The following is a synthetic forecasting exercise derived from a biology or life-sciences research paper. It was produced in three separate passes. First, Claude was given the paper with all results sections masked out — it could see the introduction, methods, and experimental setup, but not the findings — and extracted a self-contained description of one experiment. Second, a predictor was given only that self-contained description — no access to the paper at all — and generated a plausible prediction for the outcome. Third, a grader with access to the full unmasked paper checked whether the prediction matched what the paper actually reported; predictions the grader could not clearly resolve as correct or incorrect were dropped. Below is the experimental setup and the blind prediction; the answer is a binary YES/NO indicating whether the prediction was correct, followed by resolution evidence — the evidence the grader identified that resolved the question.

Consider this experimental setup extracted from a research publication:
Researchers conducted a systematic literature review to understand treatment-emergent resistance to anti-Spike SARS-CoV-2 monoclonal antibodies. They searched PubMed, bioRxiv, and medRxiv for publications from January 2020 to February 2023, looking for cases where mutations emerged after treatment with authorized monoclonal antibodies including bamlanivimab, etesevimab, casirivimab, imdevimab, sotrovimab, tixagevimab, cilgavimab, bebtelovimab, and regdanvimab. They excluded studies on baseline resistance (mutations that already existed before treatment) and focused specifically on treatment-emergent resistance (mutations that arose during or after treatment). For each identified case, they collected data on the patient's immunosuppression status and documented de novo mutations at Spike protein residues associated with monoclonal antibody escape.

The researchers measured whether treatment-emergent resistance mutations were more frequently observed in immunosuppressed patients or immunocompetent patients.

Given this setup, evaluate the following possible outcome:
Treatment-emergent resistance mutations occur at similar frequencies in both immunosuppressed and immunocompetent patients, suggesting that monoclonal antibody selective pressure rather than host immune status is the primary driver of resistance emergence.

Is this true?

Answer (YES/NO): NO